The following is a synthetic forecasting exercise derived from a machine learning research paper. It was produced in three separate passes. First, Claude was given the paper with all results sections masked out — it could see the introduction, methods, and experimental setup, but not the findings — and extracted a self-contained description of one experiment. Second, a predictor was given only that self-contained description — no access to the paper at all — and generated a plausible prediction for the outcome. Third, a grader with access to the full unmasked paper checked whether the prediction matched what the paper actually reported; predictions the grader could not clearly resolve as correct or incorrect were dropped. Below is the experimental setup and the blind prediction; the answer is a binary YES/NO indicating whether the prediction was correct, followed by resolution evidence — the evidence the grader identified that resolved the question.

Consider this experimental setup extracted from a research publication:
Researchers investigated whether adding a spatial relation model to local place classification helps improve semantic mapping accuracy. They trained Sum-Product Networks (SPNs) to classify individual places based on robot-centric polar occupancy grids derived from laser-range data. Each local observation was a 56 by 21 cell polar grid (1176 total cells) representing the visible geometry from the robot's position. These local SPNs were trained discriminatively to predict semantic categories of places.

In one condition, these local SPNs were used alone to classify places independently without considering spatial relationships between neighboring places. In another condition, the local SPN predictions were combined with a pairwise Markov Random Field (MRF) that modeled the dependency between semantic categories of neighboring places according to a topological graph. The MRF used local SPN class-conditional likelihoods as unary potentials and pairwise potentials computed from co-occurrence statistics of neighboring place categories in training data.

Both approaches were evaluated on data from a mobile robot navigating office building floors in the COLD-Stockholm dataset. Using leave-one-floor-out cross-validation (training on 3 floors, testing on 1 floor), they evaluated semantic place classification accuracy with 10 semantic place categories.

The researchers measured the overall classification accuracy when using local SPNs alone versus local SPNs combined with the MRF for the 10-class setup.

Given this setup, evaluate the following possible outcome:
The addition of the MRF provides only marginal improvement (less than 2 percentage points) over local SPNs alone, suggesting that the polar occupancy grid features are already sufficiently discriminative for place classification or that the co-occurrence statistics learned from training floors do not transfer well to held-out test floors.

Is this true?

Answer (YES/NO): NO